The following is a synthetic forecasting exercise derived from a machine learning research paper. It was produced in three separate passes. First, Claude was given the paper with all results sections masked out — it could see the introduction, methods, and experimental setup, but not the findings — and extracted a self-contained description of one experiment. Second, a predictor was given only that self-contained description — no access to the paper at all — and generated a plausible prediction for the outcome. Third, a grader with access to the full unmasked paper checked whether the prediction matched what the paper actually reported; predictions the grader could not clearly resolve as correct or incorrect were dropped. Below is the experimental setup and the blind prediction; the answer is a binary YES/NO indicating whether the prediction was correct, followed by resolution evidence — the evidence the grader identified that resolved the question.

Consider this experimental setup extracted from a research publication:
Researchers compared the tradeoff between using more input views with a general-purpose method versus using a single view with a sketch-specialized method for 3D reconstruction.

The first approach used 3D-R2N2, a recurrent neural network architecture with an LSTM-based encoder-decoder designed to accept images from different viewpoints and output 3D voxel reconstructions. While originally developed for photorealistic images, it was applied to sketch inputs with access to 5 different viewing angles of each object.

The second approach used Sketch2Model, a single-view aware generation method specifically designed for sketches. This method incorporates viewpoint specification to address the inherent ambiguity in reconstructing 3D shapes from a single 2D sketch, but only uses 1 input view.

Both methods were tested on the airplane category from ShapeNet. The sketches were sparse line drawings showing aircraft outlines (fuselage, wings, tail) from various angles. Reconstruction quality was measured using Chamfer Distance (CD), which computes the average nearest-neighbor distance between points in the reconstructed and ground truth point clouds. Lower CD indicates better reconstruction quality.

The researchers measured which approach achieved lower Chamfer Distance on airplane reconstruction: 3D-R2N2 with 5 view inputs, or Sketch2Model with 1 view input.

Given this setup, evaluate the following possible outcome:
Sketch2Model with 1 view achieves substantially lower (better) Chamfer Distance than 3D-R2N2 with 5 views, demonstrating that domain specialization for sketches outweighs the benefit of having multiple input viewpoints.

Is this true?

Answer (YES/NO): NO